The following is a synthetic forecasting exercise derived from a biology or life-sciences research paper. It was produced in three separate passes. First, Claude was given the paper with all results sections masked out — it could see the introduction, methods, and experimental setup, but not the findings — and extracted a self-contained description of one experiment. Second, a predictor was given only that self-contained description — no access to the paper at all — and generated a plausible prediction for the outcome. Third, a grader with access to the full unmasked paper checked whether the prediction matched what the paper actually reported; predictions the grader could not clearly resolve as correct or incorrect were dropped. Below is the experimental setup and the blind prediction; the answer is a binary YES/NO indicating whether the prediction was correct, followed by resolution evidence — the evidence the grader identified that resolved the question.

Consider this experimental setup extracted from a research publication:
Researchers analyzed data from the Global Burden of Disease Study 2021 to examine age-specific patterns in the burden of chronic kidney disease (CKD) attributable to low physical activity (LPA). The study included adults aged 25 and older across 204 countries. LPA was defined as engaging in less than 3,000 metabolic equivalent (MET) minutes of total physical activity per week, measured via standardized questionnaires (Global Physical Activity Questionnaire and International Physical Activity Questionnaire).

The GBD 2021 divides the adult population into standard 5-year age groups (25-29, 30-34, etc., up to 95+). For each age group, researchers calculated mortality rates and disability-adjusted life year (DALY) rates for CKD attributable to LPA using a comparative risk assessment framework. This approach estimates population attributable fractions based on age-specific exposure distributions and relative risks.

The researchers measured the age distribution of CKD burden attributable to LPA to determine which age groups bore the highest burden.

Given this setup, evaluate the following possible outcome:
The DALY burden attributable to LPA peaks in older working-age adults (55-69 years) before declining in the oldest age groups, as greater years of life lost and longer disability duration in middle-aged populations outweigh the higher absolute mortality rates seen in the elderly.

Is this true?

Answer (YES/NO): NO